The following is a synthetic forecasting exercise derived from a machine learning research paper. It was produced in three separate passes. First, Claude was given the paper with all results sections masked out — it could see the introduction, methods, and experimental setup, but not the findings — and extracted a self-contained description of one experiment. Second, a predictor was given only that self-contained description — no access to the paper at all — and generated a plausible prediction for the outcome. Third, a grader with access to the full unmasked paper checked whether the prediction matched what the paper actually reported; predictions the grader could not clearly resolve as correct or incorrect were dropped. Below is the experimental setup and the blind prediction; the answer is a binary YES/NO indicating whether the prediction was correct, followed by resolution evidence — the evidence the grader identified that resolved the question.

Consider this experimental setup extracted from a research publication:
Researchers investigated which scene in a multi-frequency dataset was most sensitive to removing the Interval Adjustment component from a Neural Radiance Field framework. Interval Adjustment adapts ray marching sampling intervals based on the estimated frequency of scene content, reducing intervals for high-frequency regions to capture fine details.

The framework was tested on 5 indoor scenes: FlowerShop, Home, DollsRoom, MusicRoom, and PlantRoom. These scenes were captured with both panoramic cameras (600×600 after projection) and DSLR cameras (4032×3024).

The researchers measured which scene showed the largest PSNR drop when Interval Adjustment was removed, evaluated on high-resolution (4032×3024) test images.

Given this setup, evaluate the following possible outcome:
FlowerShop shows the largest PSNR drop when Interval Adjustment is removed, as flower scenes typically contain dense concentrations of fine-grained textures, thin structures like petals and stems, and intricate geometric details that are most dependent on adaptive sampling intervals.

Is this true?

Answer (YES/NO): YES